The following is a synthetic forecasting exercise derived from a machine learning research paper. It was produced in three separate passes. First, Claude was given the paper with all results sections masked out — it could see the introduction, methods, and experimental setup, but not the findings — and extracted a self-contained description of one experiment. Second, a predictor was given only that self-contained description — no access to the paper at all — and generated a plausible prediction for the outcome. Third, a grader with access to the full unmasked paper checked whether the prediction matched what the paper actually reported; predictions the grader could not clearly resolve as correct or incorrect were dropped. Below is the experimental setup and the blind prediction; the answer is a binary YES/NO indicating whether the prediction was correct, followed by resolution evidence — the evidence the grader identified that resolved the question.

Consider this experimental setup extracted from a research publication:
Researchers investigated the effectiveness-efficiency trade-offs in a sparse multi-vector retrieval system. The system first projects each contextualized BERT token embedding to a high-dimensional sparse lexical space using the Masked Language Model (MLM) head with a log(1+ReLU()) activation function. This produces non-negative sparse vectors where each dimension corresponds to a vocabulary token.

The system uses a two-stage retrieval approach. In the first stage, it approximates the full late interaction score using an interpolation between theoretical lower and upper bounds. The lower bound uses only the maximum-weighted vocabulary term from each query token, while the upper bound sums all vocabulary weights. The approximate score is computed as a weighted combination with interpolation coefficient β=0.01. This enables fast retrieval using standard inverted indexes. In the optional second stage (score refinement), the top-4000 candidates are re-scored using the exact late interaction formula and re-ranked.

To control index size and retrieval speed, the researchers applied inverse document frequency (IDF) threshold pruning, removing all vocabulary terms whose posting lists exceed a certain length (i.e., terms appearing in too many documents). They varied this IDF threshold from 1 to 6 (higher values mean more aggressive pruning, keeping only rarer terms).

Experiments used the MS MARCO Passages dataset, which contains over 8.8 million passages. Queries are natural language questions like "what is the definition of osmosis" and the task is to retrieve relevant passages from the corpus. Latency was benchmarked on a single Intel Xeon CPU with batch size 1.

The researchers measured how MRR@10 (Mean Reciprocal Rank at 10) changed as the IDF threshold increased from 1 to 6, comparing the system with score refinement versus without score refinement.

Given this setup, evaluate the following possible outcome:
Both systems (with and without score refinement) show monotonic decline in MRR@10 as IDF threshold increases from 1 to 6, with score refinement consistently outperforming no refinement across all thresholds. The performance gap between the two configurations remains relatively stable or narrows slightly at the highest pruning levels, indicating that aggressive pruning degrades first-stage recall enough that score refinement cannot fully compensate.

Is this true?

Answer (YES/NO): NO